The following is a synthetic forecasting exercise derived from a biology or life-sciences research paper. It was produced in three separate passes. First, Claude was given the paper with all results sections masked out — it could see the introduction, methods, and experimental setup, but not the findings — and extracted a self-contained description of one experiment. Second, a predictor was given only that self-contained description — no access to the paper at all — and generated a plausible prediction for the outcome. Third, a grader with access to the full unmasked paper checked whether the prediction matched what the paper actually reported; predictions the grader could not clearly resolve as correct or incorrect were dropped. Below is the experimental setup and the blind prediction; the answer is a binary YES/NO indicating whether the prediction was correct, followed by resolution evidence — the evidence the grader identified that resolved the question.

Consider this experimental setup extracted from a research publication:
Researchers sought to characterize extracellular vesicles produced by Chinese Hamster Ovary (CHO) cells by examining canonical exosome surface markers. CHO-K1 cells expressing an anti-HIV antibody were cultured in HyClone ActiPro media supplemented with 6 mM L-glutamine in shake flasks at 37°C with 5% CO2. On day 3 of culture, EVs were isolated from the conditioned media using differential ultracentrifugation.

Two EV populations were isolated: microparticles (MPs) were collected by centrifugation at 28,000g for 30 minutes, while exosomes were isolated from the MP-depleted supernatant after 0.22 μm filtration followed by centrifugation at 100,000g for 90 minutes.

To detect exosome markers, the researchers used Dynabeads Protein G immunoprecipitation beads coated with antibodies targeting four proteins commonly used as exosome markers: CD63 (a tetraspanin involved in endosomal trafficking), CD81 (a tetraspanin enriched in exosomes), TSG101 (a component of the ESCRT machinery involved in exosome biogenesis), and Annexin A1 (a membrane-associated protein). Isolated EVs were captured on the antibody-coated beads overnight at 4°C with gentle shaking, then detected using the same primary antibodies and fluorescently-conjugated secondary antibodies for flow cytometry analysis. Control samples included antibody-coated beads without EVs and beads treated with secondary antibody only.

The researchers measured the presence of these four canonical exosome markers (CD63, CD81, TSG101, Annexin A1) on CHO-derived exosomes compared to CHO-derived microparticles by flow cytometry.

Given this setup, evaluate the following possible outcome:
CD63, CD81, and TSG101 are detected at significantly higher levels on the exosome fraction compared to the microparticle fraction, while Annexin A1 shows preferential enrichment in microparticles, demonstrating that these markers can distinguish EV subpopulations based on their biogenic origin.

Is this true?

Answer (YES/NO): NO